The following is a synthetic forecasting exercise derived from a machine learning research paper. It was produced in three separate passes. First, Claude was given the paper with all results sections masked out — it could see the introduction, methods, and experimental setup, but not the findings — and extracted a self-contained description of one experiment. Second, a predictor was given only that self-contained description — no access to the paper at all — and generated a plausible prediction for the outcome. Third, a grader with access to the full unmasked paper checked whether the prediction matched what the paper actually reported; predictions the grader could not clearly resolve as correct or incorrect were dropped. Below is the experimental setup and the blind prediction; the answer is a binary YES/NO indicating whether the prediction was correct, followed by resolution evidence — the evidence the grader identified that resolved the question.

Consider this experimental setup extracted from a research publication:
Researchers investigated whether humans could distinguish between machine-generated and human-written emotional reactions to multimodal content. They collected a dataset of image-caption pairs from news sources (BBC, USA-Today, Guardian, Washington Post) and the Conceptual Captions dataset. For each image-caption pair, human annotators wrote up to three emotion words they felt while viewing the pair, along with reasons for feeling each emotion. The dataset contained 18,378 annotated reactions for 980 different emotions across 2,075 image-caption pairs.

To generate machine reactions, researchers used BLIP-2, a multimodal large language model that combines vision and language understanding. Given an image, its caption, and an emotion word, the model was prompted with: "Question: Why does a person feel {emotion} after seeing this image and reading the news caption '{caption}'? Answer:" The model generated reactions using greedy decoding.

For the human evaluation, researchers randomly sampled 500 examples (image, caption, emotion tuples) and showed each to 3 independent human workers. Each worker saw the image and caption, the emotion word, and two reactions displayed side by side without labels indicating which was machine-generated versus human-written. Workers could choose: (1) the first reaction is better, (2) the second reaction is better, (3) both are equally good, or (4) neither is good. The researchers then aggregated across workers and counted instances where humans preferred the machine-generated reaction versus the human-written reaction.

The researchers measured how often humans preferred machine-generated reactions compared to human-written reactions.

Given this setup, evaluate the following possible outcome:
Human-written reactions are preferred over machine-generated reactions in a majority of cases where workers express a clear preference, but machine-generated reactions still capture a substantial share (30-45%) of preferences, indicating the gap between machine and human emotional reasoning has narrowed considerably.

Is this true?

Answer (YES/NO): NO